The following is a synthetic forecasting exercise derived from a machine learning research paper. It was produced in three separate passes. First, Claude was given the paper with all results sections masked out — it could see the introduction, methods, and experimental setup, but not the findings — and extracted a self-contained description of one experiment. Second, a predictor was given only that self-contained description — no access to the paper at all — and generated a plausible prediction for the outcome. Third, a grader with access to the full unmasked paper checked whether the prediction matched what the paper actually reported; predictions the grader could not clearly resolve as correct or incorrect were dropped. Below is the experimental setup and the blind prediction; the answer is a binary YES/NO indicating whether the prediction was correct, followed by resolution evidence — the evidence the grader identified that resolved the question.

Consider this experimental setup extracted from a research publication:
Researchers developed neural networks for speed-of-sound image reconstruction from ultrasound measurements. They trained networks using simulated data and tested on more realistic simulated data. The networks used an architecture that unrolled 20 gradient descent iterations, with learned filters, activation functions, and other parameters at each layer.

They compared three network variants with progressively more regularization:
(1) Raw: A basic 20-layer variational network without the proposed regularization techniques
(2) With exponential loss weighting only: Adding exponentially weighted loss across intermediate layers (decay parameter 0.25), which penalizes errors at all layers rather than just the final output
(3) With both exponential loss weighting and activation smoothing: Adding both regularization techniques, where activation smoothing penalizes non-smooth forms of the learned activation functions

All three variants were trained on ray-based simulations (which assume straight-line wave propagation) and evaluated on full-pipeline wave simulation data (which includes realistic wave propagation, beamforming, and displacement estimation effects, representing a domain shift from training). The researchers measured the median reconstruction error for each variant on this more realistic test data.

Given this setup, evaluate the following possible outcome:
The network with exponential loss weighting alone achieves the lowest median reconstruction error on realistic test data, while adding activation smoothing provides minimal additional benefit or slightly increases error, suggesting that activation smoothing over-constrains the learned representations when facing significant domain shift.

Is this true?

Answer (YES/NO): NO